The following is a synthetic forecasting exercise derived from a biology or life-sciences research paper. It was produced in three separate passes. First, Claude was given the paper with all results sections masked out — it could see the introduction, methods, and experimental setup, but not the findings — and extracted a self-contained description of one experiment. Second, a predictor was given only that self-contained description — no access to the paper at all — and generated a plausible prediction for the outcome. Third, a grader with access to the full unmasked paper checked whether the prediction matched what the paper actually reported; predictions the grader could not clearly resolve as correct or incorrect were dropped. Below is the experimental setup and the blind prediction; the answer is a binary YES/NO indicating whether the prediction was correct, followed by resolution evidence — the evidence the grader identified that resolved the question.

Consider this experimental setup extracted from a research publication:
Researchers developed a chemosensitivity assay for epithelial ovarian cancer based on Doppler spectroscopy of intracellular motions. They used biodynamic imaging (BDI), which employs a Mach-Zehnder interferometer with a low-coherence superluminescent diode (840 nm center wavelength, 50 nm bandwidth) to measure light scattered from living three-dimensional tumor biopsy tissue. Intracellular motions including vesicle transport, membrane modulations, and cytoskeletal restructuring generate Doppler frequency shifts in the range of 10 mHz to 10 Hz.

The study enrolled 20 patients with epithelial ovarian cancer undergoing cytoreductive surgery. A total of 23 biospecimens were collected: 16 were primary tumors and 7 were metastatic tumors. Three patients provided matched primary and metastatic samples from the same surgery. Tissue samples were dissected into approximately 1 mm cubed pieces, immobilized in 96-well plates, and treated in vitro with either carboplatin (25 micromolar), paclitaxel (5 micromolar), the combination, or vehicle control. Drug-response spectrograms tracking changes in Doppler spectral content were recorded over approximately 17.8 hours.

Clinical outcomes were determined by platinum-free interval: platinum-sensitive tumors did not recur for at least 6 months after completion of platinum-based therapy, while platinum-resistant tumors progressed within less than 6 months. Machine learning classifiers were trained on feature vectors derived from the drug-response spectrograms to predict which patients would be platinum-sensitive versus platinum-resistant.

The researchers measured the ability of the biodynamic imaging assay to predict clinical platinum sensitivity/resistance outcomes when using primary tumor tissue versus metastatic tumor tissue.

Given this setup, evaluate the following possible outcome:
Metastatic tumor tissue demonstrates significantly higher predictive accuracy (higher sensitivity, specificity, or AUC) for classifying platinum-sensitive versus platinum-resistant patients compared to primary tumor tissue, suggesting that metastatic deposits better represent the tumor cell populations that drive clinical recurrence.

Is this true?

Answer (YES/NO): NO